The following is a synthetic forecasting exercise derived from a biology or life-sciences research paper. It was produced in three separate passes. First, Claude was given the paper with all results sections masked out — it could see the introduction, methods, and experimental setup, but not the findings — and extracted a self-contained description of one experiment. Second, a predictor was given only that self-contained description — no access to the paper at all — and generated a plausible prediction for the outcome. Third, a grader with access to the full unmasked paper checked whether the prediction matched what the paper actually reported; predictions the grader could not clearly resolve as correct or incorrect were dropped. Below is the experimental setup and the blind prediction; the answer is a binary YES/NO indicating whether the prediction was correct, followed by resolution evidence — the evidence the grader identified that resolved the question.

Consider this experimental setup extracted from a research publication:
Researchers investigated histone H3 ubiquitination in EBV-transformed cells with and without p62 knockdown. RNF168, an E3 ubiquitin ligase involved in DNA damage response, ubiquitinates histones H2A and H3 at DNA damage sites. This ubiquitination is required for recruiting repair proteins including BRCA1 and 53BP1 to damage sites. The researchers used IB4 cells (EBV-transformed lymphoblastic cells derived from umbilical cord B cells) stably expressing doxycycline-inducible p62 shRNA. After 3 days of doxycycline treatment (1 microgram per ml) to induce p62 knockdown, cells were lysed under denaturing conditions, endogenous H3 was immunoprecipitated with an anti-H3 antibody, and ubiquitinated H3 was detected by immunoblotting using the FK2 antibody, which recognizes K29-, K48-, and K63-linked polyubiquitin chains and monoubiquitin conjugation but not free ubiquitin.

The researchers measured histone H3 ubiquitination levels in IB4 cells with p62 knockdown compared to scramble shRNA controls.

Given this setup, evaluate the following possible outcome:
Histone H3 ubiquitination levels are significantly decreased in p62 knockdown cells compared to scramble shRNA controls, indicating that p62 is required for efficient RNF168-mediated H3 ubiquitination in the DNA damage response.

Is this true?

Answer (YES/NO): NO